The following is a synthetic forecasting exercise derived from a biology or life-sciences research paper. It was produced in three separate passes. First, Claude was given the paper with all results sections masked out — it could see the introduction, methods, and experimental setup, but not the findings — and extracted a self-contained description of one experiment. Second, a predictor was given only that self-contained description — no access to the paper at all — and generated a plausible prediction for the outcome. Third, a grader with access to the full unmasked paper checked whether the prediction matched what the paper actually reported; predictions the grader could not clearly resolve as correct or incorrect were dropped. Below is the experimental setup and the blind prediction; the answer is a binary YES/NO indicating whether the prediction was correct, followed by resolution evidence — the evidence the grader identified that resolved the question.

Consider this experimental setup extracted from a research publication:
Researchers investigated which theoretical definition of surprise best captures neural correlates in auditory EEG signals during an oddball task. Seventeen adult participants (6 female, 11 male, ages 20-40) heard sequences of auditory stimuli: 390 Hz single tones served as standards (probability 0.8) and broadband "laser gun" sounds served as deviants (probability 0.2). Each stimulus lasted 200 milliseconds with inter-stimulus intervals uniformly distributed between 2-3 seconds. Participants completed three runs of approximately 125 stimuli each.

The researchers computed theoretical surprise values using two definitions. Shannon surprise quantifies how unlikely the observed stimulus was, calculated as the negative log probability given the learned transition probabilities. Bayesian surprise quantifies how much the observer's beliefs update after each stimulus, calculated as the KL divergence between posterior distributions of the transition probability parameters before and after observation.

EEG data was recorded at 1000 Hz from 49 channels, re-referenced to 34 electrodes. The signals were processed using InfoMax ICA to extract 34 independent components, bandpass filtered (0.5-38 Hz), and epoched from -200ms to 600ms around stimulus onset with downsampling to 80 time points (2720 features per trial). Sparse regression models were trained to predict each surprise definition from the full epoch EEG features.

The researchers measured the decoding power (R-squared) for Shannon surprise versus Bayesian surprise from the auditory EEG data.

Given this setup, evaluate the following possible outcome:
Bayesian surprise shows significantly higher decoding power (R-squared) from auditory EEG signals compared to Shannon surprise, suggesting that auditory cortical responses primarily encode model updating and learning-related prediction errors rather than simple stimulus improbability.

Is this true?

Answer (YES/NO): NO